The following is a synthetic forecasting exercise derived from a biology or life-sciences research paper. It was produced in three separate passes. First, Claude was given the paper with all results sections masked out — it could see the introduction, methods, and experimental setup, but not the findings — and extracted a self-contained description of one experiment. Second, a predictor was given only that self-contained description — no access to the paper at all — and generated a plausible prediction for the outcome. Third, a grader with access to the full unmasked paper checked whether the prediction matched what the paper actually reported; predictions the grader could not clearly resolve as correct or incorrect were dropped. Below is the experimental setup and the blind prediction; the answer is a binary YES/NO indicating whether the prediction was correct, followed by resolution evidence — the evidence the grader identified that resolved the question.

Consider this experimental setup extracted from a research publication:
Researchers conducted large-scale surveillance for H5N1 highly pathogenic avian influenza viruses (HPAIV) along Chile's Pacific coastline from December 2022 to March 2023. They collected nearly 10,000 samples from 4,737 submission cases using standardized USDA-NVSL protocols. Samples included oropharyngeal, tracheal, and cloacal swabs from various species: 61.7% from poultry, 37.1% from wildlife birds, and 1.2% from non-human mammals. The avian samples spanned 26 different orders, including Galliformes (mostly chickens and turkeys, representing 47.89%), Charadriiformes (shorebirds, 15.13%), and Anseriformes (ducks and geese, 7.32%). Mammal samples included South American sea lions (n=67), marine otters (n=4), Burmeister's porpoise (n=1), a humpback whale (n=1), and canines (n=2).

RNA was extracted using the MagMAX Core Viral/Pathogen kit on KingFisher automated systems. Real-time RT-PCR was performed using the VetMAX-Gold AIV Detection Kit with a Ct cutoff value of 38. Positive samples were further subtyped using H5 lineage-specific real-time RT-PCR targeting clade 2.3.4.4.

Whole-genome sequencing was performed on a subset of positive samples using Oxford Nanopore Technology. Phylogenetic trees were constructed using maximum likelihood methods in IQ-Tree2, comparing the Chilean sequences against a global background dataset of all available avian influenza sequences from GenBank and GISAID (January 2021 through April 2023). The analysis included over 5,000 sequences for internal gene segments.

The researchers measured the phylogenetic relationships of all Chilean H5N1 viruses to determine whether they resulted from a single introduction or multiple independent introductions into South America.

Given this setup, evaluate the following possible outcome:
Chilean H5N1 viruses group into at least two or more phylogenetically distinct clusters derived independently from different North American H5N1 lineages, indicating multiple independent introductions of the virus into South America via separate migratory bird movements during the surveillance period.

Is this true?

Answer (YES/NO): NO